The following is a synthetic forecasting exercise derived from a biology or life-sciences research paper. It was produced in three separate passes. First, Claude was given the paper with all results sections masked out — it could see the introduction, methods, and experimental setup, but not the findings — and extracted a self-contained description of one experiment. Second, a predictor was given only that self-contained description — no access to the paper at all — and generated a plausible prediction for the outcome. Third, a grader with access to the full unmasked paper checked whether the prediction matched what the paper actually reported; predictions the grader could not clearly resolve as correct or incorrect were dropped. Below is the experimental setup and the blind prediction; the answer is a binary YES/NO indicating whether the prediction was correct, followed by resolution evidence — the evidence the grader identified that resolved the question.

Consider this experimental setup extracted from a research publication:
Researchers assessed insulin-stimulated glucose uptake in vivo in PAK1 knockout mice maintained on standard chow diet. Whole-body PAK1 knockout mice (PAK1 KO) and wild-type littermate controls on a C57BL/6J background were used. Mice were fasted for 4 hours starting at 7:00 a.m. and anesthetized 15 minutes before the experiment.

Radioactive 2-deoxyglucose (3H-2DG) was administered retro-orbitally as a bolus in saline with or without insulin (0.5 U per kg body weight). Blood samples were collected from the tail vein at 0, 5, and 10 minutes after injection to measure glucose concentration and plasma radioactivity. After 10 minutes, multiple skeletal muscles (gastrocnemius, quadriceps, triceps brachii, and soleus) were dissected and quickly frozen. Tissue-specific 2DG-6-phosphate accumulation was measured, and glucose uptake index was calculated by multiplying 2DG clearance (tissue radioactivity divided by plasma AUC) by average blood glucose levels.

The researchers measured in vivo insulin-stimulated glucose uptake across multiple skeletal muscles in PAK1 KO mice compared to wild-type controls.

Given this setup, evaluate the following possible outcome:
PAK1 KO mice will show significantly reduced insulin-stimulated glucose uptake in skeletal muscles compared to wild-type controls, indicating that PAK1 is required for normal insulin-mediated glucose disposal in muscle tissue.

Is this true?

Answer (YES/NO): NO